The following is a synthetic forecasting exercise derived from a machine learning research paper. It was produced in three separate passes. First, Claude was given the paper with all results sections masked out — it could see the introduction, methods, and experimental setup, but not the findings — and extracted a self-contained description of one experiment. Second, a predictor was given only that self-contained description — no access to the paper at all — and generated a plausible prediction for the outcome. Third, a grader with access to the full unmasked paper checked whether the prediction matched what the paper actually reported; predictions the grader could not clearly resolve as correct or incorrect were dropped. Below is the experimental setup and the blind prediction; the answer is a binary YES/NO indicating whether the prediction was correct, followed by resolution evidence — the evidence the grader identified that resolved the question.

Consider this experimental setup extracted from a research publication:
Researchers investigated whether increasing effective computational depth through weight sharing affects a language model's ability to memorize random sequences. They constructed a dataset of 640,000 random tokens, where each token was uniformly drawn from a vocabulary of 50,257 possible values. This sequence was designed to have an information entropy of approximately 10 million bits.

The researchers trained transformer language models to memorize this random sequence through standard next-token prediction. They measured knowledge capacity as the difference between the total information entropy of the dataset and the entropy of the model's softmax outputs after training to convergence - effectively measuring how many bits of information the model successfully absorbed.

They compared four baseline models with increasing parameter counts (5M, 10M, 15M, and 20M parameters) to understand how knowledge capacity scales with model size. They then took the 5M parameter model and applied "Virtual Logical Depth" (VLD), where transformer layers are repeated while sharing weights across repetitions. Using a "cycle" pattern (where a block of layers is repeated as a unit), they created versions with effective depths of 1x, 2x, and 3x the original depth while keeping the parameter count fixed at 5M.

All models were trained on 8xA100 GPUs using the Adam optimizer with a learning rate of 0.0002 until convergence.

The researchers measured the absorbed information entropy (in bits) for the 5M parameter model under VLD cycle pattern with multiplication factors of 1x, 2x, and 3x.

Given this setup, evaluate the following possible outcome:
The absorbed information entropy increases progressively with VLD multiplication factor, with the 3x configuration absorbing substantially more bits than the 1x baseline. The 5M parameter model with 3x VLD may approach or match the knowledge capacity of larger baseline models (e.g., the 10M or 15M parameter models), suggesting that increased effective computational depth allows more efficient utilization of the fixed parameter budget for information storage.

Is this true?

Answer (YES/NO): NO